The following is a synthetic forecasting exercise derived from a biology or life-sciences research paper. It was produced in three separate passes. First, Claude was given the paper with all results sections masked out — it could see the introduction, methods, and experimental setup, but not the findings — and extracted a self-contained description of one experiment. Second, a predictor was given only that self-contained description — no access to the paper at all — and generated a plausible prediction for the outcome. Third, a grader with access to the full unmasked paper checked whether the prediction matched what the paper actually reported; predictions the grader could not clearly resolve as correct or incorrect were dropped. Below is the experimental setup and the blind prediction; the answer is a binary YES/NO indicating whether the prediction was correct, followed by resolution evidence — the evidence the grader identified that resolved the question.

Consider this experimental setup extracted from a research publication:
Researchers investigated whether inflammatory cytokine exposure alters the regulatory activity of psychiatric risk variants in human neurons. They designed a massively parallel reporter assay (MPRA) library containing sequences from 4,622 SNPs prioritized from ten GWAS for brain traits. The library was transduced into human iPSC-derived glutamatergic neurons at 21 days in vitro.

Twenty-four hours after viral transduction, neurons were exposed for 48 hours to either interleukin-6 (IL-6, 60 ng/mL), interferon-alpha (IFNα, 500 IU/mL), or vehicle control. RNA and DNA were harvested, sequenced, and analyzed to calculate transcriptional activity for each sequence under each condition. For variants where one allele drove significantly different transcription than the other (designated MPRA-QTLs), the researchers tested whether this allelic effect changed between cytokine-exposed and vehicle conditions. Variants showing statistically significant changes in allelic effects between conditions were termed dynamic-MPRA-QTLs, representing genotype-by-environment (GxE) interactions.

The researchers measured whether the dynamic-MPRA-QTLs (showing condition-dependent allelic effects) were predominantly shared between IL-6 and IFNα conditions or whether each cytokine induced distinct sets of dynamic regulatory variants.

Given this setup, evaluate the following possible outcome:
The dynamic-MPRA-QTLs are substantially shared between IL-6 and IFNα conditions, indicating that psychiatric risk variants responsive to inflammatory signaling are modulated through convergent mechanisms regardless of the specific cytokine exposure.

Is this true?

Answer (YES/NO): NO